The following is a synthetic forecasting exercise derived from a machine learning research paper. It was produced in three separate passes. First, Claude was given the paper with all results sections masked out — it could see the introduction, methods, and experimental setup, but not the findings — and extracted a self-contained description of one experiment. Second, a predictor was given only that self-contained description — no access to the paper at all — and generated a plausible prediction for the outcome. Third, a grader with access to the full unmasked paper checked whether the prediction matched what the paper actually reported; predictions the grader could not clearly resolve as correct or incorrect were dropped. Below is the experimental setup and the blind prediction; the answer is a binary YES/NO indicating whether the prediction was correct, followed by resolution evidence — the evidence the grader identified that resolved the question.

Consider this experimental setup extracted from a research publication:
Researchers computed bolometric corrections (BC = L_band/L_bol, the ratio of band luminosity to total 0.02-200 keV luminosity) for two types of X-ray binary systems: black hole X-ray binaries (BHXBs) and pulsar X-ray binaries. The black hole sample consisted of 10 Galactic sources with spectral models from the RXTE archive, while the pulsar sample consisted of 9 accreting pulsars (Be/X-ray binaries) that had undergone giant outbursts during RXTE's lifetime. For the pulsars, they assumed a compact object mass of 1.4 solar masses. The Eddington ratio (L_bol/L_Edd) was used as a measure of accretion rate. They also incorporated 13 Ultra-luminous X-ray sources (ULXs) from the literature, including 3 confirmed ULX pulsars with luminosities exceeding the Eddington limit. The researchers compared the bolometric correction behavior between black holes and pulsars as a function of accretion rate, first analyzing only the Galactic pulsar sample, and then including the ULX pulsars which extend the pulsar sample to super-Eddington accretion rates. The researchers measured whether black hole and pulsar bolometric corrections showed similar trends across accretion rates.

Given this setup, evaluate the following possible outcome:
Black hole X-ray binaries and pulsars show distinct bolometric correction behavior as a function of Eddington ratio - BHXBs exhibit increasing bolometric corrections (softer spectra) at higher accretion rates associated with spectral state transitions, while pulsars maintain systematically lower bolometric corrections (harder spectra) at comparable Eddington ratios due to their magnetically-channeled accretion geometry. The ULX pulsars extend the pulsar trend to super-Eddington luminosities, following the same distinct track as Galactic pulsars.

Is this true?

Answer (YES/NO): NO